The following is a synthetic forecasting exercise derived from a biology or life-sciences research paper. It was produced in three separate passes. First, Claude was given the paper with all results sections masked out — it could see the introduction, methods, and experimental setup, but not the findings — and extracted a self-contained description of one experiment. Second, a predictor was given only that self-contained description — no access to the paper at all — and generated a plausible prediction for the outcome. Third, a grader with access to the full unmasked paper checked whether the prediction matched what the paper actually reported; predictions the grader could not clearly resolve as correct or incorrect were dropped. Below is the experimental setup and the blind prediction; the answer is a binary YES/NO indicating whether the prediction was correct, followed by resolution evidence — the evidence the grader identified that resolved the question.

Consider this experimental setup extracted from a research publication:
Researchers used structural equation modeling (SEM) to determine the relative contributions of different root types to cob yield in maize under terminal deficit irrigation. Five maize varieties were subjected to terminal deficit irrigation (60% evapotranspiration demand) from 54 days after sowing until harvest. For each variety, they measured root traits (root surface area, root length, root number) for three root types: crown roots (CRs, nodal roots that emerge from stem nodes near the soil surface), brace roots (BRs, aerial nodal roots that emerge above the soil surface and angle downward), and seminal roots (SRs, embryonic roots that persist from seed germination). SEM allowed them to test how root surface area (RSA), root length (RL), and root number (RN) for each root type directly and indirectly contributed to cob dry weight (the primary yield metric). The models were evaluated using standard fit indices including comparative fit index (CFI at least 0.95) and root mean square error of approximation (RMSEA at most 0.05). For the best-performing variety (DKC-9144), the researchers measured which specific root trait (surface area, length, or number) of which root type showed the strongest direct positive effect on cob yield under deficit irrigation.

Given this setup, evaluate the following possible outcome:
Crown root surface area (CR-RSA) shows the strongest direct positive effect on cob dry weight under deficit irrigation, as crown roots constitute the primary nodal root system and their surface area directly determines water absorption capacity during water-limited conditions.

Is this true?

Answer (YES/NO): NO